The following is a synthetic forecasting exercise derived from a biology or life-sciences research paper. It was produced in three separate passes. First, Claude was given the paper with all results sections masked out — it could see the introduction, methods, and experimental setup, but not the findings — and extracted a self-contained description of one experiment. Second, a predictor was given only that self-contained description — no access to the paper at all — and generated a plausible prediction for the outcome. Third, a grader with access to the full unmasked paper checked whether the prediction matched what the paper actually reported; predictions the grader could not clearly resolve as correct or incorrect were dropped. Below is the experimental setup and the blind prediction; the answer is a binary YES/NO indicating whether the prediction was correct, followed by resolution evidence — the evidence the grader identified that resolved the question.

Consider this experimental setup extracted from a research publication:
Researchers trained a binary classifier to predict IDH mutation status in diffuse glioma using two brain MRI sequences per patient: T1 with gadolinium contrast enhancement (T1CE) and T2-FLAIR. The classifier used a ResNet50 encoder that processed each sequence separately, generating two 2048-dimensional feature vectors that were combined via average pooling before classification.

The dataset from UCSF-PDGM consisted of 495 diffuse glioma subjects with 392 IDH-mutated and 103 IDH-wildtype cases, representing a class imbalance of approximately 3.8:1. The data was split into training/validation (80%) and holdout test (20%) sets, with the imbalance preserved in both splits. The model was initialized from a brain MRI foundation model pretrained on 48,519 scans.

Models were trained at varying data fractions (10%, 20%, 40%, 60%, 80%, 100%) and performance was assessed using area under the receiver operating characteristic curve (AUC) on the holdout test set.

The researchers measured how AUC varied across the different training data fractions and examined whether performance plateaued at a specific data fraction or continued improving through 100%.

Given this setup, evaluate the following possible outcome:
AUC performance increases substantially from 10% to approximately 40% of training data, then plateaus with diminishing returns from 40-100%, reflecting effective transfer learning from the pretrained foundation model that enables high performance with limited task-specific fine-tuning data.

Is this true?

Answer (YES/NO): NO